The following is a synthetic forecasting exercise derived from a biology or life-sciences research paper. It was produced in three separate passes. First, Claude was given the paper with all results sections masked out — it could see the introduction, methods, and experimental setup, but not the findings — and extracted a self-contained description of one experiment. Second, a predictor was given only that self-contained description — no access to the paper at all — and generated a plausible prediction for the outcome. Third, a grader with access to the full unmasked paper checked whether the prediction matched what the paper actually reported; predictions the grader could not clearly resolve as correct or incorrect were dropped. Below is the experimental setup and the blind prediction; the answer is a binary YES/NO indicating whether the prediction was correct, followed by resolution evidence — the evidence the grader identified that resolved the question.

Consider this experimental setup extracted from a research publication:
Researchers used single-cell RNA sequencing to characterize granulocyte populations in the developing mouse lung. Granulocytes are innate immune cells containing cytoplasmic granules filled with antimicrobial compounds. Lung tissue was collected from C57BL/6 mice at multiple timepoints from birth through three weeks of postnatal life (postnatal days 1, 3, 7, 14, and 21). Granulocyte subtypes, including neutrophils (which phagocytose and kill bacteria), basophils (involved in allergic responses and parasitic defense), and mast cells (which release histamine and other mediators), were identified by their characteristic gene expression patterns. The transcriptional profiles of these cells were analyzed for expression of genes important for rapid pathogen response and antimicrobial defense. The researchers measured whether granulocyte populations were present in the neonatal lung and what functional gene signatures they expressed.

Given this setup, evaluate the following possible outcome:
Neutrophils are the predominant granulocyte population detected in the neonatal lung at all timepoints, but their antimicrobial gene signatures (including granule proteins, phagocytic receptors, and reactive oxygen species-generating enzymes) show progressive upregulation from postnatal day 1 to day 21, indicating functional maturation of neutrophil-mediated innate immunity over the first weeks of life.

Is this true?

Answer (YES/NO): NO